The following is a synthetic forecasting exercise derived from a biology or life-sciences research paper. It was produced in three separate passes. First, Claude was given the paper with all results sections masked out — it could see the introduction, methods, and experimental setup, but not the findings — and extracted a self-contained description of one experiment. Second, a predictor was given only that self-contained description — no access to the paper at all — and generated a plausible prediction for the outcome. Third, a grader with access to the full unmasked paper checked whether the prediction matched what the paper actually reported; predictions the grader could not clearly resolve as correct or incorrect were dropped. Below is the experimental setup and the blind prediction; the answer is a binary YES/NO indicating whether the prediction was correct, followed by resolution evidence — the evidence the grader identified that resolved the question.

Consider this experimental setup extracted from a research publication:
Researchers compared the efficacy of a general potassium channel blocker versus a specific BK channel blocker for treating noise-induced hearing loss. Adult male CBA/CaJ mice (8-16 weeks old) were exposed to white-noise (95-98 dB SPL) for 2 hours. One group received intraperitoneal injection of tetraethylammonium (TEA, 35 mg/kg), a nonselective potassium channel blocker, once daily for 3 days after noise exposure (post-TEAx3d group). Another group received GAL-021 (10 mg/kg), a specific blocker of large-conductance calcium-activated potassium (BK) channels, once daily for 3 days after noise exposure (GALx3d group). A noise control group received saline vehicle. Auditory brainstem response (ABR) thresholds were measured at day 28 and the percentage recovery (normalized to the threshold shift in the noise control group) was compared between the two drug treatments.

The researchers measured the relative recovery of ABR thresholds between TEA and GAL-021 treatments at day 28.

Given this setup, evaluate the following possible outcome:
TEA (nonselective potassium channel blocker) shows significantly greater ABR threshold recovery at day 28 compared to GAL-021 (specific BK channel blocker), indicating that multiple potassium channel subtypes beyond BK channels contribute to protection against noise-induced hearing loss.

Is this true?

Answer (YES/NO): NO